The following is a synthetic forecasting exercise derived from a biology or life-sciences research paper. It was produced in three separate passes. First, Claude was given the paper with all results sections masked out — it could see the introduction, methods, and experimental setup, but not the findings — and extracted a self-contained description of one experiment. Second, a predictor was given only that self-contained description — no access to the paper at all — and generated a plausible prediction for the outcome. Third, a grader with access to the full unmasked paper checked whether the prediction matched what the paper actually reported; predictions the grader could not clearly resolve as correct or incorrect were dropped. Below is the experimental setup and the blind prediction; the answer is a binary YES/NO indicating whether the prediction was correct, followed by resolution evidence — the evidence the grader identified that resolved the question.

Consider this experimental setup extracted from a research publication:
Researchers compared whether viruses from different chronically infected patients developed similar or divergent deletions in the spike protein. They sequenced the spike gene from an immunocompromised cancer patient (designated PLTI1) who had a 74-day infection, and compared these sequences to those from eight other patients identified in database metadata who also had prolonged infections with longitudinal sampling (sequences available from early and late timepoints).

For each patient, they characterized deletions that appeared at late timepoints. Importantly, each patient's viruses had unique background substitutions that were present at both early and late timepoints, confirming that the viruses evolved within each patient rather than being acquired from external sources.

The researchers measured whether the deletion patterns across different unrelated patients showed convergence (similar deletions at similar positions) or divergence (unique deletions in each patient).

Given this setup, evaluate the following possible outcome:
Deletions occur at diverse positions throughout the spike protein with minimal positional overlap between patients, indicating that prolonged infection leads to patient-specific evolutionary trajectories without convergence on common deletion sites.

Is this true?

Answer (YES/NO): NO